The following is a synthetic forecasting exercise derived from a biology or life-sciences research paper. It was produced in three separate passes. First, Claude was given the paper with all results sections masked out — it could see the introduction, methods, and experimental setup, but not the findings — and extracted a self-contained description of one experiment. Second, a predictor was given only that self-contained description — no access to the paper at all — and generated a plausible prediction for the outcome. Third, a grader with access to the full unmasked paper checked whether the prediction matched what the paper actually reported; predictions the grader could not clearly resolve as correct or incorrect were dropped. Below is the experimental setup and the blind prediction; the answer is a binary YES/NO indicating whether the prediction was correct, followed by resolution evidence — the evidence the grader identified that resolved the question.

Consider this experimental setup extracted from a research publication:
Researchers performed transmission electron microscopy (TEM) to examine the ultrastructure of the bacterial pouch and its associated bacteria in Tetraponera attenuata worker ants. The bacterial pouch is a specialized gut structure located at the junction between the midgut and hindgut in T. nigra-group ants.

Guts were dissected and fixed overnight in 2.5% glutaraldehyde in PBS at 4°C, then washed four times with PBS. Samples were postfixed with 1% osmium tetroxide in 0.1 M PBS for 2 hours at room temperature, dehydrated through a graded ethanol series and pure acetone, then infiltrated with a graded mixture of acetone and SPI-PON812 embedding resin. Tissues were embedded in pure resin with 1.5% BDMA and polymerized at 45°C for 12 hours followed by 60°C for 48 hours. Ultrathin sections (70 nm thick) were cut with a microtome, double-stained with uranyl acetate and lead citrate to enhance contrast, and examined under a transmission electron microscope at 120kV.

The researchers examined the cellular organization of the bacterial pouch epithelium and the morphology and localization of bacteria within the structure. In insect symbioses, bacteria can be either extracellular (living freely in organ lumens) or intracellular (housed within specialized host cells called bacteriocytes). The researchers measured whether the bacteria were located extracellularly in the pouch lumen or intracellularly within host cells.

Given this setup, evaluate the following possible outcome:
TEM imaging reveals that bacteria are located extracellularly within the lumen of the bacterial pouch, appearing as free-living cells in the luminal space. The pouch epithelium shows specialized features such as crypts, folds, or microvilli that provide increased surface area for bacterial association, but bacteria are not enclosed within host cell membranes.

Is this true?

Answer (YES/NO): YES